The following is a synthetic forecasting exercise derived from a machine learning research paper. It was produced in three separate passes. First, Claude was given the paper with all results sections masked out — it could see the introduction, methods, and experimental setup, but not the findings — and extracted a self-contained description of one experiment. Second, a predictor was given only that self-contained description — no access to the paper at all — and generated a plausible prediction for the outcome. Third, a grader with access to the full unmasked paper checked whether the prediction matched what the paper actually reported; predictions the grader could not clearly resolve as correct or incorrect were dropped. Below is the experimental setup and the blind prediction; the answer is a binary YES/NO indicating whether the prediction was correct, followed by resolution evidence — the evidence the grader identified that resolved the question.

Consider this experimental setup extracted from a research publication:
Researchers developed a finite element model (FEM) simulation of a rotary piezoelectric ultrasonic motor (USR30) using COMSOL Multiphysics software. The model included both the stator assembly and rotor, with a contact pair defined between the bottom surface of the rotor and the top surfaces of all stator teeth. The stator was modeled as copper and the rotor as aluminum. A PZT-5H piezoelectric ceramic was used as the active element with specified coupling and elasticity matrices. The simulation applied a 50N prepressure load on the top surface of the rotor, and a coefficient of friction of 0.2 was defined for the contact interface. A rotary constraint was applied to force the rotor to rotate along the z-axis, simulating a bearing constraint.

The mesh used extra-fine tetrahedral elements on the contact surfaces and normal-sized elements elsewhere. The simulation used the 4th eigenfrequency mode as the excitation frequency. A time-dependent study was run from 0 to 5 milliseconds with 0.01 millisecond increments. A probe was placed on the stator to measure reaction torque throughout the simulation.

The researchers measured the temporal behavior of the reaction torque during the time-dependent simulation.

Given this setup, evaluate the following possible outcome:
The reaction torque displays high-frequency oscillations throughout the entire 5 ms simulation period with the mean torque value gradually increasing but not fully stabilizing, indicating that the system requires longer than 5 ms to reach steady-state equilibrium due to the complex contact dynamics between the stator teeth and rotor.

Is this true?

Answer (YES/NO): NO